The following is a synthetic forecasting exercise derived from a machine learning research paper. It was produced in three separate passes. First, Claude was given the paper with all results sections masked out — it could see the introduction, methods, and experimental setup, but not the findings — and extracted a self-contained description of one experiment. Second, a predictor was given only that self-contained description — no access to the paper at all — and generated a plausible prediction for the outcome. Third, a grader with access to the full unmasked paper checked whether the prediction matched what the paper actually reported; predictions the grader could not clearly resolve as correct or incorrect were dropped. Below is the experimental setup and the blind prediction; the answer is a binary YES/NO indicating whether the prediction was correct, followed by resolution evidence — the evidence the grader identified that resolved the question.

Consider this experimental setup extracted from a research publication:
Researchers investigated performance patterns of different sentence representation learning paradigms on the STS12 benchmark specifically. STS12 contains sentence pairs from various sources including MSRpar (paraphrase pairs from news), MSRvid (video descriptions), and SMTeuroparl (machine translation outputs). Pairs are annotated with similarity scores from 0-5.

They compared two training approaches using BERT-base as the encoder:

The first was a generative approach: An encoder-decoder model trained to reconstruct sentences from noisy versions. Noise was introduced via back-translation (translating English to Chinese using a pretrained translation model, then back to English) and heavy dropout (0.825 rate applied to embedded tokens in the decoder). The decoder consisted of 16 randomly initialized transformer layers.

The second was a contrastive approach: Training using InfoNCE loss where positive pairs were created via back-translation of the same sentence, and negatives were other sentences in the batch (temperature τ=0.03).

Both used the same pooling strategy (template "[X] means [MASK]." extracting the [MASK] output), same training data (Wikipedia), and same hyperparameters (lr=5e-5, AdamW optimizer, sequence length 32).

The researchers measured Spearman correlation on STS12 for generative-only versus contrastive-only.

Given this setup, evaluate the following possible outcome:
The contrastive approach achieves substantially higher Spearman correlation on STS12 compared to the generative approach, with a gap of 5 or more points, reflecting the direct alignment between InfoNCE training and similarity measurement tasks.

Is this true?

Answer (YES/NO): NO